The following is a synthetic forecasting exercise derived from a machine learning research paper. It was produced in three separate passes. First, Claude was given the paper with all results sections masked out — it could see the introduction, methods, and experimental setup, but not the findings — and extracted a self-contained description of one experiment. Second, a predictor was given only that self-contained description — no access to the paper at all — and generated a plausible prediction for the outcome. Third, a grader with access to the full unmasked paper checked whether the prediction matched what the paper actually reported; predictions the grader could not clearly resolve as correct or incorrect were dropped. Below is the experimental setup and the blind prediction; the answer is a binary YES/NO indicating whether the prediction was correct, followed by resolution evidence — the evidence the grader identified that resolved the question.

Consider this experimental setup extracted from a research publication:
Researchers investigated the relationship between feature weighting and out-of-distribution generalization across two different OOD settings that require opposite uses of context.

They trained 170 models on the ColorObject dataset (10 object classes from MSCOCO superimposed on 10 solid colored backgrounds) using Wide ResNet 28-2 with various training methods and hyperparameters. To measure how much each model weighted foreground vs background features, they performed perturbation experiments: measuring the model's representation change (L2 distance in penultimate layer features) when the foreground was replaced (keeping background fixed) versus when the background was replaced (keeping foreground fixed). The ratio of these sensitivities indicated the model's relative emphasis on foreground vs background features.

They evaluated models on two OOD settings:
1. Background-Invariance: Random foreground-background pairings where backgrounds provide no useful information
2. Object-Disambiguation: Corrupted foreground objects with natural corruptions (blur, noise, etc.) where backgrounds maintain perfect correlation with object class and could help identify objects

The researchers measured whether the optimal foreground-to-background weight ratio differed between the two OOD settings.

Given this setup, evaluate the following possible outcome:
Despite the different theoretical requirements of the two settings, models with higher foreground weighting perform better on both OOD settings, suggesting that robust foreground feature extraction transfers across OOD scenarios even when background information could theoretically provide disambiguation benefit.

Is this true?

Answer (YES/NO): NO